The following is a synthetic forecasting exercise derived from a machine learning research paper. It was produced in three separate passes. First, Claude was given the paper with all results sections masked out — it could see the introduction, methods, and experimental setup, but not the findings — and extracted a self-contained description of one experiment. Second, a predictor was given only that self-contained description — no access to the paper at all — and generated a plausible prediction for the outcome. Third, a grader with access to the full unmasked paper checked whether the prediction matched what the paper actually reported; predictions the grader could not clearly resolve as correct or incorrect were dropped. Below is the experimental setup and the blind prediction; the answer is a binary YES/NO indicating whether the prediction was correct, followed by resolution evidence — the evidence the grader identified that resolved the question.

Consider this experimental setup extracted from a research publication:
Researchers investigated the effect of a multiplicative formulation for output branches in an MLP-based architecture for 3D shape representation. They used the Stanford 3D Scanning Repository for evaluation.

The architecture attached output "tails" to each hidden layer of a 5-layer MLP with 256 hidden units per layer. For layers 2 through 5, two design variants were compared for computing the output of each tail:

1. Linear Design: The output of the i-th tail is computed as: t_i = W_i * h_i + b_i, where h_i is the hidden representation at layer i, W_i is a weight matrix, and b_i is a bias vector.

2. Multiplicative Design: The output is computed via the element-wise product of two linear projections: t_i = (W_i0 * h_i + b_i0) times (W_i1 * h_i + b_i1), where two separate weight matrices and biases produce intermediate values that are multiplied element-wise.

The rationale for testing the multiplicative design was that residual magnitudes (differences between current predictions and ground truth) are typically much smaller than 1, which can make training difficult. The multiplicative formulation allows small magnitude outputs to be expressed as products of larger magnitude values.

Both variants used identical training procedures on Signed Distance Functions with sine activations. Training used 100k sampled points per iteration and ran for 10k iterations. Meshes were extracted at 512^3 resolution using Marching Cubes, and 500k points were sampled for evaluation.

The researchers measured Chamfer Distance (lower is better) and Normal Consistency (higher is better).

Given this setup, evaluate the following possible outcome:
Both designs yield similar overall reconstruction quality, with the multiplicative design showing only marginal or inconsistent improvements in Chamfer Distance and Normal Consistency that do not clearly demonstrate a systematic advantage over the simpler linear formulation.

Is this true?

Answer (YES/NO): NO